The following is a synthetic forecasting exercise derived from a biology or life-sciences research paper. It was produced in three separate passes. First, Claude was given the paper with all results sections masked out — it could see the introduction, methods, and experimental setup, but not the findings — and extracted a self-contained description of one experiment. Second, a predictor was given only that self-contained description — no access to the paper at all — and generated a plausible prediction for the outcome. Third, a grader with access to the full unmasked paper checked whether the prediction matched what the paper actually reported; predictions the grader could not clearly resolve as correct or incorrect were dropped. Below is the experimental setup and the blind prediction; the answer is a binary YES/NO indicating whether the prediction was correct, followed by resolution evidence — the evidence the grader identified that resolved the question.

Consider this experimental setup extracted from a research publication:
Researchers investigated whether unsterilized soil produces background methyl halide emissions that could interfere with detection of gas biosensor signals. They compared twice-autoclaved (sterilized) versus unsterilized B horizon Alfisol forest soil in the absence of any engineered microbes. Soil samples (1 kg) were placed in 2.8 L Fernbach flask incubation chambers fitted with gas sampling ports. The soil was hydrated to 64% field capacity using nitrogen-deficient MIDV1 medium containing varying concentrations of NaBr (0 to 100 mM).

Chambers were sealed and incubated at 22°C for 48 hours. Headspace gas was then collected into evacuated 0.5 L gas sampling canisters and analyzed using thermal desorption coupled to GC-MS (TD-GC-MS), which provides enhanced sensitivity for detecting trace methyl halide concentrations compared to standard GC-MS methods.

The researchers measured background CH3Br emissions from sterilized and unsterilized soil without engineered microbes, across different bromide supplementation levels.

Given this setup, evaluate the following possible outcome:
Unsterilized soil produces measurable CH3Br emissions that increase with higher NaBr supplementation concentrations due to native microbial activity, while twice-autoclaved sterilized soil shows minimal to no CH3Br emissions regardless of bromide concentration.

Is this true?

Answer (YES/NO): NO